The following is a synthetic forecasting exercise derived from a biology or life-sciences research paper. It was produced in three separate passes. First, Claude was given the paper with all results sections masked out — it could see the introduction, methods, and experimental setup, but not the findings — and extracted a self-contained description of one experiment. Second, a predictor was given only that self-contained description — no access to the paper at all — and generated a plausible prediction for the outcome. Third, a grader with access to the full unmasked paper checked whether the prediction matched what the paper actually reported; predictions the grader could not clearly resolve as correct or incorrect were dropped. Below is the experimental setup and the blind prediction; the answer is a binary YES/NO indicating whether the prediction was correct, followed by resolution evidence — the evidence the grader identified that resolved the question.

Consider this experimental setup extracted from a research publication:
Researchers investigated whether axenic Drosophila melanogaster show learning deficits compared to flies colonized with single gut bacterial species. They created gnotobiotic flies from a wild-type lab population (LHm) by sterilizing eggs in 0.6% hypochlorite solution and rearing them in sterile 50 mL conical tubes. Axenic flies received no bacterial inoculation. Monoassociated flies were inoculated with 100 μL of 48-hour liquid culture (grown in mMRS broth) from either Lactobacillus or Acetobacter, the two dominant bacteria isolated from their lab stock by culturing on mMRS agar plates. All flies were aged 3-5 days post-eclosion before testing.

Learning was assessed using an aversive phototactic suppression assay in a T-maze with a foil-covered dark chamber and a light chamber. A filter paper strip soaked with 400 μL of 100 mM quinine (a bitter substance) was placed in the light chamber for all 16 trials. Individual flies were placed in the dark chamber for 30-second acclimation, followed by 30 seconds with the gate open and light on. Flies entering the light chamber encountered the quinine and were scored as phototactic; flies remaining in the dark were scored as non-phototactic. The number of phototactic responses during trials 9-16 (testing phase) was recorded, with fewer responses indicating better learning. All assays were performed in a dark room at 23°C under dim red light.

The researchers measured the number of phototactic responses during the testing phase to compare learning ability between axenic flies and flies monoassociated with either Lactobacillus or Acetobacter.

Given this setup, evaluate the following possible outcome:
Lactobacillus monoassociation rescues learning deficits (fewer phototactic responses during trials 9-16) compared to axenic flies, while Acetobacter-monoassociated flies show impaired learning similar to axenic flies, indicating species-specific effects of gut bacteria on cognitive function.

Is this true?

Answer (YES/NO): NO